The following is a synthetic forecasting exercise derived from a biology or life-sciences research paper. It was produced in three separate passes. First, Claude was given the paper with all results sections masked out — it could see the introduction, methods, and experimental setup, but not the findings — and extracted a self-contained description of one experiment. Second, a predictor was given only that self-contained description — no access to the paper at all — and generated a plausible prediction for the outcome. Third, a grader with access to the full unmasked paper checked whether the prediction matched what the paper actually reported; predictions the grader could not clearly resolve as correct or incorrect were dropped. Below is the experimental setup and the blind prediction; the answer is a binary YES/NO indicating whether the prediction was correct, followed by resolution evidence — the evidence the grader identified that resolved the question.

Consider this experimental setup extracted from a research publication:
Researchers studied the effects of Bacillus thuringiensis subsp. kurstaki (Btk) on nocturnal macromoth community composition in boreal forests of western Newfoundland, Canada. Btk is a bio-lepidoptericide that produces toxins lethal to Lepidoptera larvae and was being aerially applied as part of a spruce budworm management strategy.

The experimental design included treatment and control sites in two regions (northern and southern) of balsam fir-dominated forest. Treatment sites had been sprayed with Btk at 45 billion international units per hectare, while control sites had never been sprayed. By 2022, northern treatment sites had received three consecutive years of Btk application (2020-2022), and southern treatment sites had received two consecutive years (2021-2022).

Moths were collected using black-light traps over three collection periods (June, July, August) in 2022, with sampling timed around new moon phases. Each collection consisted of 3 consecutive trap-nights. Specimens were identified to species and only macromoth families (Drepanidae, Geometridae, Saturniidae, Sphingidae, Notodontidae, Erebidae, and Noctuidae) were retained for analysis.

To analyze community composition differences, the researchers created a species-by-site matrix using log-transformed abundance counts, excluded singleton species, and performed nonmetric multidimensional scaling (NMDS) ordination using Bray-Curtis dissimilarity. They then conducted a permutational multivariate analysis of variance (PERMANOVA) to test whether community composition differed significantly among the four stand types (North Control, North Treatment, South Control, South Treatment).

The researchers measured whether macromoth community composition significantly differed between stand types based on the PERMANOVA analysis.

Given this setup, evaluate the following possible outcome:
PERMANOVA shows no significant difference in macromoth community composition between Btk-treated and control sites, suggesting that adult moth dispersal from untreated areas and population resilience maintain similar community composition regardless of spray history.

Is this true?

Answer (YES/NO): NO